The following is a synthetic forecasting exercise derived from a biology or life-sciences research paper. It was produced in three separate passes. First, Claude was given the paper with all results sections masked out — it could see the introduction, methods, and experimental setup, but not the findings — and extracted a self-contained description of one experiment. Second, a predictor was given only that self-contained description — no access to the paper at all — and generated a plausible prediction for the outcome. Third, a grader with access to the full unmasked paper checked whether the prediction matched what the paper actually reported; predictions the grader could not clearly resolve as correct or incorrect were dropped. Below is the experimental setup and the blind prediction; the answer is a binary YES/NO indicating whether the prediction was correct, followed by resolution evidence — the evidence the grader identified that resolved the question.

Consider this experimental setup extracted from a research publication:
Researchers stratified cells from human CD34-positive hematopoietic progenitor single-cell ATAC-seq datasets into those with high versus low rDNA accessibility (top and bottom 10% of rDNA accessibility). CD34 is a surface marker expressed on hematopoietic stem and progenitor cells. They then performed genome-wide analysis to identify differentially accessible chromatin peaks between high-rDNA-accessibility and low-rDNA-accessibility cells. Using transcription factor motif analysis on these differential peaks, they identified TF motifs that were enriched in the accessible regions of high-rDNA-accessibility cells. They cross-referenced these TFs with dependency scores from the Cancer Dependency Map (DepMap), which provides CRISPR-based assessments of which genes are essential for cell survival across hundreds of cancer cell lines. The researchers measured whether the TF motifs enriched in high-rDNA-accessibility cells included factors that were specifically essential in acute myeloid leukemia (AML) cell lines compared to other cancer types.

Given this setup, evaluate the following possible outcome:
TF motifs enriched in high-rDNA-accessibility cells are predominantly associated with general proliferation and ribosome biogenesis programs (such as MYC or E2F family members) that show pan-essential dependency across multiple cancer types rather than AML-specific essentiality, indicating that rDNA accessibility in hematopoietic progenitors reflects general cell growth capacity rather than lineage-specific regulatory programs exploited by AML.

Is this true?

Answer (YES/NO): NO